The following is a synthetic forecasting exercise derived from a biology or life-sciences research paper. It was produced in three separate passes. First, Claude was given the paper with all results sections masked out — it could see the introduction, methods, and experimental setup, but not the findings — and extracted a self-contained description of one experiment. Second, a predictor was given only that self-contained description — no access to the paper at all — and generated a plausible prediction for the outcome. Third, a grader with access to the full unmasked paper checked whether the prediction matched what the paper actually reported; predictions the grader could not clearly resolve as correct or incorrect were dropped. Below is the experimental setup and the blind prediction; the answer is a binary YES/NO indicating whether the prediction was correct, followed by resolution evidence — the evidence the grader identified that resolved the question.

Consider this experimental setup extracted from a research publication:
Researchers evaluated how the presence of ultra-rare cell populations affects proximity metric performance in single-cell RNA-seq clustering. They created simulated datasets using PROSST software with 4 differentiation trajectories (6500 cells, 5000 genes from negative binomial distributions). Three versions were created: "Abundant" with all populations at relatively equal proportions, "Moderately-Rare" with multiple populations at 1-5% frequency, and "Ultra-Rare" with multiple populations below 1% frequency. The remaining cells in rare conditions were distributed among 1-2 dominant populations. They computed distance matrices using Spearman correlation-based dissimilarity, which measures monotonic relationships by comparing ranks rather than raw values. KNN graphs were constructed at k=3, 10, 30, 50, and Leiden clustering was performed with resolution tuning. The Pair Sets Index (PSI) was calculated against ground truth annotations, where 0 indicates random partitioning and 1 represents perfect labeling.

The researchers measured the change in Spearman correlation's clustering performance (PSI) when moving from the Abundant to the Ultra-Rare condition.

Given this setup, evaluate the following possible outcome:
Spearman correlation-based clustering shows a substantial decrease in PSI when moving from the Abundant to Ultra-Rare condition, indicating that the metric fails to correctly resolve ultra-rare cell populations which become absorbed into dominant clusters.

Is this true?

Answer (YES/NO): YES